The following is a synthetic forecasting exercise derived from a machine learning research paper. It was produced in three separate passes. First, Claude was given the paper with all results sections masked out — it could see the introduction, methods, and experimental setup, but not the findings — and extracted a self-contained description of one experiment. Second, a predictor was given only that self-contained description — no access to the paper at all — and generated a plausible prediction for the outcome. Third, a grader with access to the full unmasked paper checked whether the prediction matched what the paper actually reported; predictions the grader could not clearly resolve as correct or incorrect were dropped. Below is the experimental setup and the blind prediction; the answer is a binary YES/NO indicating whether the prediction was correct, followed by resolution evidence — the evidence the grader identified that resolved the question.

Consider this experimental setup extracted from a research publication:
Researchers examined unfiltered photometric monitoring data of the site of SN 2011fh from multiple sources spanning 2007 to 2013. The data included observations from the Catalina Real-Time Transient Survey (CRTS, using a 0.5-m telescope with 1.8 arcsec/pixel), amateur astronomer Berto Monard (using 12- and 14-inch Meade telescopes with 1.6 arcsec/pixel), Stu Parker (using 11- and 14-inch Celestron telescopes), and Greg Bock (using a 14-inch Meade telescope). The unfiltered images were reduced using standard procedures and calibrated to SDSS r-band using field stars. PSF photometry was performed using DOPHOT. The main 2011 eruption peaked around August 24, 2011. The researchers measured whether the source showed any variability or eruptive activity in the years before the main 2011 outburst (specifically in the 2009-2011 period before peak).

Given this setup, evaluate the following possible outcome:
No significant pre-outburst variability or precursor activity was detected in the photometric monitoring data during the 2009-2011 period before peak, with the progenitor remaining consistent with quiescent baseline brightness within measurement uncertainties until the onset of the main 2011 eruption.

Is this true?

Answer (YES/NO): NO